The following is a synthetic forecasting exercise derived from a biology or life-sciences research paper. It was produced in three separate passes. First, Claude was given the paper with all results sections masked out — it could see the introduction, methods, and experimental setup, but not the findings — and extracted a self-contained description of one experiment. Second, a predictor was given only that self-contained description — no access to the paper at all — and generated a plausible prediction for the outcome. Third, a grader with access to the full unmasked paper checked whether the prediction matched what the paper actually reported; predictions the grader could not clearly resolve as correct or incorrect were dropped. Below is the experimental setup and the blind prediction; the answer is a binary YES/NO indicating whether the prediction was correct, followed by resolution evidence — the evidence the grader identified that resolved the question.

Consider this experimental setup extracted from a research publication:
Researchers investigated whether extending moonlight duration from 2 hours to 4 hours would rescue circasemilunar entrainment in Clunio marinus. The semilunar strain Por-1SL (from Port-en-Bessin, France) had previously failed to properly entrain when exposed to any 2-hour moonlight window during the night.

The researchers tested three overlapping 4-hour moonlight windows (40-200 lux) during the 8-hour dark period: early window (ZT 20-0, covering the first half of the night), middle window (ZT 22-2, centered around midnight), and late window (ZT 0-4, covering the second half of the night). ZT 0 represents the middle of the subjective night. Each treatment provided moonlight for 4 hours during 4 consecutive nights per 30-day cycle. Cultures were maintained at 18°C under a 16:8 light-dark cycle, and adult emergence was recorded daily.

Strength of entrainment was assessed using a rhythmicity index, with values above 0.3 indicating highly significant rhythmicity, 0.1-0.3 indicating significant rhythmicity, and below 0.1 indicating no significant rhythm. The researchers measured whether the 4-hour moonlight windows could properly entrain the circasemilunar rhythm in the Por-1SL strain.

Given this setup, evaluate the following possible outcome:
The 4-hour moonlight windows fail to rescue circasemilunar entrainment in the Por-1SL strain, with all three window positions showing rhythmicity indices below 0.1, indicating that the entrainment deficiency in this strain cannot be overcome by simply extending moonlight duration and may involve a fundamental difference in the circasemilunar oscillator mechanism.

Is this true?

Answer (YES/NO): NO